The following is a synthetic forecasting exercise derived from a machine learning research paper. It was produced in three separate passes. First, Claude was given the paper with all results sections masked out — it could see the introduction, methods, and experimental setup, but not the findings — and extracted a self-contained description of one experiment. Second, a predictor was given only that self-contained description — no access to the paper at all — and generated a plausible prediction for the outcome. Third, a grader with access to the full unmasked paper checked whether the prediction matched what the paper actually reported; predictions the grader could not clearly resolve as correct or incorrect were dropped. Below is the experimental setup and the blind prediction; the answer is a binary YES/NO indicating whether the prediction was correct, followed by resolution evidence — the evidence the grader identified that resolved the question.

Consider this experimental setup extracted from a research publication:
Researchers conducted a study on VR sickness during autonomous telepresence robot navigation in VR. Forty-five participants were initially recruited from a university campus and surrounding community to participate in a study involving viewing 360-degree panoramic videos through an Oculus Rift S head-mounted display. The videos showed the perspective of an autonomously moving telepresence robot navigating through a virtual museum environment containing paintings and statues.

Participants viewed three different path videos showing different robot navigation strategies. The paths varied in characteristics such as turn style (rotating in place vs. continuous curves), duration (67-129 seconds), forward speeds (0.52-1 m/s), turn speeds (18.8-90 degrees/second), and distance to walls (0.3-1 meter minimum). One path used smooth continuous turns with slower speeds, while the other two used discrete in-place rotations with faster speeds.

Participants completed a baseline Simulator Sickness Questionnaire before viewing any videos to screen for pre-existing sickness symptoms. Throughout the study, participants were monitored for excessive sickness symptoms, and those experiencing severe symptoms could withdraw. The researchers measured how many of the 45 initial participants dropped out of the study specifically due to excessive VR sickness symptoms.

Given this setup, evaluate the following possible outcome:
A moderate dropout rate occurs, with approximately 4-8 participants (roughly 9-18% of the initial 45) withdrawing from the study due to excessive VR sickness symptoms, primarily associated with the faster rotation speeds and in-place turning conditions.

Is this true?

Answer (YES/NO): NO